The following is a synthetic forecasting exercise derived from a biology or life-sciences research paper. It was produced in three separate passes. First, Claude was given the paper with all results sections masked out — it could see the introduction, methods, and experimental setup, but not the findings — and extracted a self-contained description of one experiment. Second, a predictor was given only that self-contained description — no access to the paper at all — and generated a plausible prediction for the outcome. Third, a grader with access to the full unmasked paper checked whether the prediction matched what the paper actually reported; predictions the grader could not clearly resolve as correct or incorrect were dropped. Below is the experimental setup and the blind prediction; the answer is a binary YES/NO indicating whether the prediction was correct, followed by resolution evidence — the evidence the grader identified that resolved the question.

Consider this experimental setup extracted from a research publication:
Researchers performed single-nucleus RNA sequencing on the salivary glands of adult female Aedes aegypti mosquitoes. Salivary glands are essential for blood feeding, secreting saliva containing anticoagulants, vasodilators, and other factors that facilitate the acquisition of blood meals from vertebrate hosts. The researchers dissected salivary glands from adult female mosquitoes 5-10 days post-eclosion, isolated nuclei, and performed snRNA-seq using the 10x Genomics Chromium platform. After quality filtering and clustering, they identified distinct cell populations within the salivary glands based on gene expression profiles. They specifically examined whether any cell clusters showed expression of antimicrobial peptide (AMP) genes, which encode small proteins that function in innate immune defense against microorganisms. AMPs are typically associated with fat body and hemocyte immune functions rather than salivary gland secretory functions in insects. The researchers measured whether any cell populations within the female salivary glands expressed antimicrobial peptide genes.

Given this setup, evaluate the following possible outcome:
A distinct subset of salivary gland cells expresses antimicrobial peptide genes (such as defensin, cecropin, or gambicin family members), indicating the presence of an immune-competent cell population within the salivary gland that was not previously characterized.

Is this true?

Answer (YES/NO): NO